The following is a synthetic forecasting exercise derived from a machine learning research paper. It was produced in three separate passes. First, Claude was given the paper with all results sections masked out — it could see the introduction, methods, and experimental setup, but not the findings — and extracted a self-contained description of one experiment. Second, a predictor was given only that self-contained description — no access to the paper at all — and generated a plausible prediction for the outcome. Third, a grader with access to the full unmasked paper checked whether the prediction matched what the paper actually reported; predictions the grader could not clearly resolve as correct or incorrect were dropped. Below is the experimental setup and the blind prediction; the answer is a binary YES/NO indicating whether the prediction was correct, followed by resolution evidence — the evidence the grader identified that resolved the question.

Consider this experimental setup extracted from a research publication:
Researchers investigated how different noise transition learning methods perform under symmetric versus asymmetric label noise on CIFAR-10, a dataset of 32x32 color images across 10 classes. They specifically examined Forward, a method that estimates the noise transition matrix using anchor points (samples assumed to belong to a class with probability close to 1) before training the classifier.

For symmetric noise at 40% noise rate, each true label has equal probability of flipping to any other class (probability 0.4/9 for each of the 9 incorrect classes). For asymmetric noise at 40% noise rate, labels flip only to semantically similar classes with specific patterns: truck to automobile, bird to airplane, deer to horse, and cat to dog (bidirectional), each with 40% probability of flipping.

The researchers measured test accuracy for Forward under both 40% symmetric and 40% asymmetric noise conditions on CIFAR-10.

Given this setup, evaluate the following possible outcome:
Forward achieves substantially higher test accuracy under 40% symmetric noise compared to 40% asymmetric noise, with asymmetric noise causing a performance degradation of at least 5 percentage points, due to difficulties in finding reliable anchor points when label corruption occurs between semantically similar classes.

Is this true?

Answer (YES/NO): NO